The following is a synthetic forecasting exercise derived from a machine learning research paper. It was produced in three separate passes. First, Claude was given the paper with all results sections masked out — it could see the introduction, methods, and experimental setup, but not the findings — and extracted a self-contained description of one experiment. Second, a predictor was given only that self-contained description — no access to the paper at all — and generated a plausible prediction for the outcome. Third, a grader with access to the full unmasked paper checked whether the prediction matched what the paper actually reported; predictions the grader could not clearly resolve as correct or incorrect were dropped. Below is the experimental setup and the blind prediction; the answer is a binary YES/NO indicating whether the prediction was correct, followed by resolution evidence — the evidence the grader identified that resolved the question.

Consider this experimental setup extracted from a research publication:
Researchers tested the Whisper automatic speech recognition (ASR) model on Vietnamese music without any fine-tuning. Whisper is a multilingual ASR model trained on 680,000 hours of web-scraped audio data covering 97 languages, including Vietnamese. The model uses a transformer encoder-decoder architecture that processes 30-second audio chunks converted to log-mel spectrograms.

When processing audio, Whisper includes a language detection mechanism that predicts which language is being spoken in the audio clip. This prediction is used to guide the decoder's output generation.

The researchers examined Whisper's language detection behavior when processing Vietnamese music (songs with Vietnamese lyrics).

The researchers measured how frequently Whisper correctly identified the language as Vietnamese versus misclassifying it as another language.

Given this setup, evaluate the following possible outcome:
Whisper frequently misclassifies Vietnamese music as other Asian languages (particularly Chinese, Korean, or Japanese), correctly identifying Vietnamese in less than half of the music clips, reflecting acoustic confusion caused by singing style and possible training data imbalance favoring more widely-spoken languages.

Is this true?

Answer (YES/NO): NO